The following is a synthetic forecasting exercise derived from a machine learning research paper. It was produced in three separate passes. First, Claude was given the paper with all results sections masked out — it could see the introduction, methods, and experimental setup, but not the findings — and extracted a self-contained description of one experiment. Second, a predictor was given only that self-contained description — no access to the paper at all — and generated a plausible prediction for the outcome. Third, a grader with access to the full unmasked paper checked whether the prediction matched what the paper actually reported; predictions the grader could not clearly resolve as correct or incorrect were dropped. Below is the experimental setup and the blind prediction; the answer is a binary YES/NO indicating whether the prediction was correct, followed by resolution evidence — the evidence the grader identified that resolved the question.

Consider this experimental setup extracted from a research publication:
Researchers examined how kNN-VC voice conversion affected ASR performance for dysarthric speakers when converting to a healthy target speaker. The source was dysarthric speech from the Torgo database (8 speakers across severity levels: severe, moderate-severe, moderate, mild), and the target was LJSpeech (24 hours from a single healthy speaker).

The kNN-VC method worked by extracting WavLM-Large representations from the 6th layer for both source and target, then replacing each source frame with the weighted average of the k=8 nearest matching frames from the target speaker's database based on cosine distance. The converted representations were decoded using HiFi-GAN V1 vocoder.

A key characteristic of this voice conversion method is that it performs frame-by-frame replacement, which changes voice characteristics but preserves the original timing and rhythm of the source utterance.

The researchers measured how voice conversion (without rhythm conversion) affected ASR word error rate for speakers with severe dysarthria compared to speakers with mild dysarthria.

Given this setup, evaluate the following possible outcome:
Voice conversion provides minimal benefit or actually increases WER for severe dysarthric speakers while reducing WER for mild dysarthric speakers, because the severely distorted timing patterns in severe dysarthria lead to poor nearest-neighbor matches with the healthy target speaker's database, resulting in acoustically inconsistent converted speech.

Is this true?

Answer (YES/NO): NO